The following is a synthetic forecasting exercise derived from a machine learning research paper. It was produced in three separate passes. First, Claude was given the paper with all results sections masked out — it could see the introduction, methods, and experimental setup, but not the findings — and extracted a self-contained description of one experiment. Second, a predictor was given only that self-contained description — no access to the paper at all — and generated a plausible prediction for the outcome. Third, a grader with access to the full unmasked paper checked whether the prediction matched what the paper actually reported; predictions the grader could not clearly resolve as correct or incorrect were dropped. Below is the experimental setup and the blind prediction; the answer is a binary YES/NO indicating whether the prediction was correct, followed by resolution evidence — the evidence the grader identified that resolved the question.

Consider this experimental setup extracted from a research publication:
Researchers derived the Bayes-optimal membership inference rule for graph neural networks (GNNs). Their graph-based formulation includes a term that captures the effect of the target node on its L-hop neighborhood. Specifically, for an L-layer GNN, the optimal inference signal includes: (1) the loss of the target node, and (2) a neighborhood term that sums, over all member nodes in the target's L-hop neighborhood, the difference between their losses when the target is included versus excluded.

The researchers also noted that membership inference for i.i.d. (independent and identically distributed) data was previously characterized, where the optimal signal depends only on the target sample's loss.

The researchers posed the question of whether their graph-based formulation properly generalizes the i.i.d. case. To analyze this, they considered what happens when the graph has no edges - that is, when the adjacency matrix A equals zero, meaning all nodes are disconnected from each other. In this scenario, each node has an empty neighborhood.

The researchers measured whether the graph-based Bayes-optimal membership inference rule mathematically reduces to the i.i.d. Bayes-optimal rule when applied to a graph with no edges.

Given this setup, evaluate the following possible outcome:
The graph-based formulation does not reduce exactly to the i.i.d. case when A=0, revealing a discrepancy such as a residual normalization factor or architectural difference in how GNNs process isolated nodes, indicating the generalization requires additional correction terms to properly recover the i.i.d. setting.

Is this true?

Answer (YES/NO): NO